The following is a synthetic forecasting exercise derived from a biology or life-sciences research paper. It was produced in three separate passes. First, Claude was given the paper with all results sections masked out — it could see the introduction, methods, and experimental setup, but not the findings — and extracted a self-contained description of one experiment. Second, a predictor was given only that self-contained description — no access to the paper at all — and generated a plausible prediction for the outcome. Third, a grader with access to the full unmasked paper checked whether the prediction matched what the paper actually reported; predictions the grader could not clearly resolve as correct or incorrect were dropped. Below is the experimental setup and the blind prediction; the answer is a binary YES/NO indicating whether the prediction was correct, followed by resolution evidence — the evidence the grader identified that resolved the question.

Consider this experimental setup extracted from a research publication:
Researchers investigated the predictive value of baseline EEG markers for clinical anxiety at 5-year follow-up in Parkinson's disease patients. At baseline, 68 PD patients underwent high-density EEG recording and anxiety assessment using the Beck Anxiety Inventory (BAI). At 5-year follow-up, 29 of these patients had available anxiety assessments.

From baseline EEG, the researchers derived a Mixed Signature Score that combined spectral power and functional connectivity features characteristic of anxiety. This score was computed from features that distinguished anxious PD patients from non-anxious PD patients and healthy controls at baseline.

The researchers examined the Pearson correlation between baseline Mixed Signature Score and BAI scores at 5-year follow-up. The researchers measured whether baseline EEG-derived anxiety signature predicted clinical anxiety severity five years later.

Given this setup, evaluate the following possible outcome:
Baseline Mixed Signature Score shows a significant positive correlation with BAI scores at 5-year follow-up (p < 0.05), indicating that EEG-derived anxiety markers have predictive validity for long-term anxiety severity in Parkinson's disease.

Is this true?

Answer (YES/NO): YES